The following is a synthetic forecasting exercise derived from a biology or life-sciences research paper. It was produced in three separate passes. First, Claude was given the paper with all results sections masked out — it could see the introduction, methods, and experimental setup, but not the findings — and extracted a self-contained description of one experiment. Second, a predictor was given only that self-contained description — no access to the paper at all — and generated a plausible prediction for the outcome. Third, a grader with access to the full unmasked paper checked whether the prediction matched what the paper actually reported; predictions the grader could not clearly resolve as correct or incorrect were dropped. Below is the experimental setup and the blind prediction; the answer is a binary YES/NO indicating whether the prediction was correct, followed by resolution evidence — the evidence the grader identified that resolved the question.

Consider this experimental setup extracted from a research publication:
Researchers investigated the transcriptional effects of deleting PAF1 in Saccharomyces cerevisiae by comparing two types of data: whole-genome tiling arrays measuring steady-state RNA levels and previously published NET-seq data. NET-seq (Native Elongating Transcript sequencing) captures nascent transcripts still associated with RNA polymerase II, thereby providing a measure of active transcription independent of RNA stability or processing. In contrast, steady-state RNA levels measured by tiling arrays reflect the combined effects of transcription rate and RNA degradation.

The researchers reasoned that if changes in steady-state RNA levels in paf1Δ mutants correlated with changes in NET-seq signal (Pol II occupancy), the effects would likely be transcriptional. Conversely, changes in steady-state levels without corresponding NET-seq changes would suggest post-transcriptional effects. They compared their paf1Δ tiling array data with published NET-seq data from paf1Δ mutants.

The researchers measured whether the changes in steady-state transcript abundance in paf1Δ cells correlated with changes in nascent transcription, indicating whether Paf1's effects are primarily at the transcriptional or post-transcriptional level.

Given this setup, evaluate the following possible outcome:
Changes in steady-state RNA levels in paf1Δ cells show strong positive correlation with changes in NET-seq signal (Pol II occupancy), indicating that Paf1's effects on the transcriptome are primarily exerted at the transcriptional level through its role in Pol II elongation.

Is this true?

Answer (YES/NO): NO